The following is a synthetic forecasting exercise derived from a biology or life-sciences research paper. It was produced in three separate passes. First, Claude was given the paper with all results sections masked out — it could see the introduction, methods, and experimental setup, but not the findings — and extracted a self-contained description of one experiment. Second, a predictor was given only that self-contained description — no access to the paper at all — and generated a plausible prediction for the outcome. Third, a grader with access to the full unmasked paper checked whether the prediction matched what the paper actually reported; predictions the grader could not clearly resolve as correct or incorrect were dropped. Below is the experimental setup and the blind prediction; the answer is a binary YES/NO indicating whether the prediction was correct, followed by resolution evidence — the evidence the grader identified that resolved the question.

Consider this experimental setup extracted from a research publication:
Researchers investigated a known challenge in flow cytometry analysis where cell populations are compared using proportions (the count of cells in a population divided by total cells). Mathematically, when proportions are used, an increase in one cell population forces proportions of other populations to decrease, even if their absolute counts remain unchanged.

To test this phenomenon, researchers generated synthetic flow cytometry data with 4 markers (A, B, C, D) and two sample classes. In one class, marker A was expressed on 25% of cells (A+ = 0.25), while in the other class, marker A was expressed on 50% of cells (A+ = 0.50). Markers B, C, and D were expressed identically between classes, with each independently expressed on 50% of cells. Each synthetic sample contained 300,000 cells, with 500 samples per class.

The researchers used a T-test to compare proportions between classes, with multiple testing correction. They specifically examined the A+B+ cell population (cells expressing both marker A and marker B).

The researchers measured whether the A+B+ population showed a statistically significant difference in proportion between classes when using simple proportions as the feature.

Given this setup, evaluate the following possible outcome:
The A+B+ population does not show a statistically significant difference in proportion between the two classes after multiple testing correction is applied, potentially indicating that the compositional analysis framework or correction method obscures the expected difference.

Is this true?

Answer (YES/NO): NO